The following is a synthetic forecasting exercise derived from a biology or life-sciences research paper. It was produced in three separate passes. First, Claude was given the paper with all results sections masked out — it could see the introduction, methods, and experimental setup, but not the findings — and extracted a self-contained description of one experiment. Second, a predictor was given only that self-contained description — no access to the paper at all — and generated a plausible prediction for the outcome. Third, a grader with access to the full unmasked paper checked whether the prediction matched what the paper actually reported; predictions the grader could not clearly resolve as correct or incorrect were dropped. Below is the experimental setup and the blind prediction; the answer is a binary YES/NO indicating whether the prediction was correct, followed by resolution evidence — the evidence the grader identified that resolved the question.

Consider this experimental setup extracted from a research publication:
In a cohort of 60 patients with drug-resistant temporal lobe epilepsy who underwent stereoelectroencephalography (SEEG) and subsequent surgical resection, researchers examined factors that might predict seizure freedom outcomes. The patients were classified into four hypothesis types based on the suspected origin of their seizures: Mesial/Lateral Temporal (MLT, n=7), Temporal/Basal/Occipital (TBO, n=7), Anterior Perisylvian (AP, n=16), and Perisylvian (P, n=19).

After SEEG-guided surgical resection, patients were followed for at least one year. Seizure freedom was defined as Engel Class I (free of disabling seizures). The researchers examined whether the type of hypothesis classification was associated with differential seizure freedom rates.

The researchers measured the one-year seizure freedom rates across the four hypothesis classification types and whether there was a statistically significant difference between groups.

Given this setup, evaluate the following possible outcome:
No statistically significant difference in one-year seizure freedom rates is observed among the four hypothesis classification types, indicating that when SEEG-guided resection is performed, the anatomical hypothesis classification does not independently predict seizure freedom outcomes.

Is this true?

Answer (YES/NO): YES